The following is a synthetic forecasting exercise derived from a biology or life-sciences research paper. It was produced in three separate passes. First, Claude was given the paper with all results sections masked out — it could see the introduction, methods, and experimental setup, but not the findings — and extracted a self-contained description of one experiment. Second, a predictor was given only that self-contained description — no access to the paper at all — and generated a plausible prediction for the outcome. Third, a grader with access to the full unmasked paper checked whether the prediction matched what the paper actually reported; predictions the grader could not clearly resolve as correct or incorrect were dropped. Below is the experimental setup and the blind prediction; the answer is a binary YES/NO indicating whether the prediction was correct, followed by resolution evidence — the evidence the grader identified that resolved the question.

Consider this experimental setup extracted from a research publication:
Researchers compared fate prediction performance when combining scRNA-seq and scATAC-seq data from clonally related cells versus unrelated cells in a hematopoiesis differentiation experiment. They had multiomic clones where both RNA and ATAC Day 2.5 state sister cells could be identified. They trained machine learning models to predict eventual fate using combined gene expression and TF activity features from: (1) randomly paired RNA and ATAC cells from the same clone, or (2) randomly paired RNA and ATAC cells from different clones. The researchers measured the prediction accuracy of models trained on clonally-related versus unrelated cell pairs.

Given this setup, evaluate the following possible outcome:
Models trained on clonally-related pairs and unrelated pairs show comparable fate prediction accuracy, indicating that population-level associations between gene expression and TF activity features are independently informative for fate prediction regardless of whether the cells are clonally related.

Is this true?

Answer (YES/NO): NO